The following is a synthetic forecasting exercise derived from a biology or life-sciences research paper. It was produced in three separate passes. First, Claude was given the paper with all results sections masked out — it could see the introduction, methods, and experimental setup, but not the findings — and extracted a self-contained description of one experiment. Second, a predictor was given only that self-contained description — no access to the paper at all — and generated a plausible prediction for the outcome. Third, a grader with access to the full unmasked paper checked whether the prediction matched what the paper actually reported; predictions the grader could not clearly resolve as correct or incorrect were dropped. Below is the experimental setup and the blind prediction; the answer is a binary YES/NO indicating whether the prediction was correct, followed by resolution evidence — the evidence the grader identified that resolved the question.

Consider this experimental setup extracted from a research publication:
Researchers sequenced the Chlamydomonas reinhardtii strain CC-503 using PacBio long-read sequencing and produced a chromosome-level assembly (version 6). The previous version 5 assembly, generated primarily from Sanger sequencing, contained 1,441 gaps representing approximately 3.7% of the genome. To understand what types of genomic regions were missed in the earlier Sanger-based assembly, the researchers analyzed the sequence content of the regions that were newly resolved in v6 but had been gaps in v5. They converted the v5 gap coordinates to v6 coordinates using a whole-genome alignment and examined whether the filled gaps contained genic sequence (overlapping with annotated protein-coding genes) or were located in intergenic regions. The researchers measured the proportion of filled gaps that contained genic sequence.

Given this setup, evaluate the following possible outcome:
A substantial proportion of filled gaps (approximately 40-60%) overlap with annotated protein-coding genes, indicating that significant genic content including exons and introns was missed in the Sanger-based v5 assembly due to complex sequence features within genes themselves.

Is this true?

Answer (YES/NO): NO